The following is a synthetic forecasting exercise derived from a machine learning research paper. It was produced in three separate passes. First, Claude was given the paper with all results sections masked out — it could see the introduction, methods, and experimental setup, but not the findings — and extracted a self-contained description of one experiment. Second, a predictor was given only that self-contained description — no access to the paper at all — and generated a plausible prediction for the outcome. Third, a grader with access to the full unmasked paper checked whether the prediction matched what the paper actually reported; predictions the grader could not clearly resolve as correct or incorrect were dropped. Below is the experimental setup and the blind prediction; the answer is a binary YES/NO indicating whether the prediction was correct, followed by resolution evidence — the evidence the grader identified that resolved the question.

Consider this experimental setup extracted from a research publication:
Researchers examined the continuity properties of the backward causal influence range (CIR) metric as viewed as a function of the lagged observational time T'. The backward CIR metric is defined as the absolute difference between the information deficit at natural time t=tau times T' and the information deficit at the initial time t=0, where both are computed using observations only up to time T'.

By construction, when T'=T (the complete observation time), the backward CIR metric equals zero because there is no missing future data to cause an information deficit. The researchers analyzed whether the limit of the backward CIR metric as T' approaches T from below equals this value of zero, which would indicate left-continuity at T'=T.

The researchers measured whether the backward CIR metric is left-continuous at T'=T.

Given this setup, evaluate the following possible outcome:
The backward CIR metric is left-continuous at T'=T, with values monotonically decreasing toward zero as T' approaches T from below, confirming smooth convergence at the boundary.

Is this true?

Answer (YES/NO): NO